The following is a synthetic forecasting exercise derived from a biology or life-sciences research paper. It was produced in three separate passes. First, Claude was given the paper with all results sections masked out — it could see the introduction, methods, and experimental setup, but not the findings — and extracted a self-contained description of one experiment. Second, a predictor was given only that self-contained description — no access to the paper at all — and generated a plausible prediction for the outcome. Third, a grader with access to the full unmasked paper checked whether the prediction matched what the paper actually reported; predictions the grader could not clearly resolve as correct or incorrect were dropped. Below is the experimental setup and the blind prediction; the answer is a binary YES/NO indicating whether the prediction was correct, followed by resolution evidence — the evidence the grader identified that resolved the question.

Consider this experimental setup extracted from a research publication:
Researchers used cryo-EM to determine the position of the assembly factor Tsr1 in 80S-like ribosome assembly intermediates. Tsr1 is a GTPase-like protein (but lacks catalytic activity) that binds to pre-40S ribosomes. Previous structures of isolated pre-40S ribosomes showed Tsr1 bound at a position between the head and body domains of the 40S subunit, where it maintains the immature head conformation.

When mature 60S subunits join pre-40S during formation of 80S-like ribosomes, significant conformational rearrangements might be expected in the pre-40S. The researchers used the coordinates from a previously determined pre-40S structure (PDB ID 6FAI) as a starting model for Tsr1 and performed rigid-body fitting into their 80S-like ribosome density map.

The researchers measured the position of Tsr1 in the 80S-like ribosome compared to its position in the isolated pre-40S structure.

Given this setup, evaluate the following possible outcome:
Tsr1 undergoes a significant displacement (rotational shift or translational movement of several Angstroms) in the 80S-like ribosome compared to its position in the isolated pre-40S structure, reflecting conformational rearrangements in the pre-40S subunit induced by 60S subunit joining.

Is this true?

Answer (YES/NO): YES